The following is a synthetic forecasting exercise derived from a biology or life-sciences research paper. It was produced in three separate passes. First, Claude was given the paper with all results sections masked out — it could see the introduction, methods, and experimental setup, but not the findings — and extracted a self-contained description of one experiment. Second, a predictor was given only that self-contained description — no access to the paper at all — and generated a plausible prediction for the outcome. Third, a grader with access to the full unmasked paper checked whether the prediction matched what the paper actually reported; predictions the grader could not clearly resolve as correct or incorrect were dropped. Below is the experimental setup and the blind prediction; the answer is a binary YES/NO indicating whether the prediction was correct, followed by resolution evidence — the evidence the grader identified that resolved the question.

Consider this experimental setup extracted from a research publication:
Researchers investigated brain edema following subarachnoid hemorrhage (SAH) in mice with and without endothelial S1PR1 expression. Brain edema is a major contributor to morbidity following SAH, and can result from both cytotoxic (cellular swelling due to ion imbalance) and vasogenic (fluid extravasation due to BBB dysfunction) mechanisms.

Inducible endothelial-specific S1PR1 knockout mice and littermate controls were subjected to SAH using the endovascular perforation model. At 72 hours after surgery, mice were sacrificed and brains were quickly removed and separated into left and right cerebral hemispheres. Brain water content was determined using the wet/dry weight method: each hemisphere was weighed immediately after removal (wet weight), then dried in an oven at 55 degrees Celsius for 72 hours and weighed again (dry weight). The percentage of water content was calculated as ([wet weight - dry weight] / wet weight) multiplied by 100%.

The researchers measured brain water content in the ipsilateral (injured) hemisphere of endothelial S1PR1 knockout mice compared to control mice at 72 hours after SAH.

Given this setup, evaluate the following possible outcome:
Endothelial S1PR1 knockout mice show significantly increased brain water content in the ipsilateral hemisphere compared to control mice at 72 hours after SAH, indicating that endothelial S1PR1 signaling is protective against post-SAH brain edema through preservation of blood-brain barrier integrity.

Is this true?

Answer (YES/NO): YES